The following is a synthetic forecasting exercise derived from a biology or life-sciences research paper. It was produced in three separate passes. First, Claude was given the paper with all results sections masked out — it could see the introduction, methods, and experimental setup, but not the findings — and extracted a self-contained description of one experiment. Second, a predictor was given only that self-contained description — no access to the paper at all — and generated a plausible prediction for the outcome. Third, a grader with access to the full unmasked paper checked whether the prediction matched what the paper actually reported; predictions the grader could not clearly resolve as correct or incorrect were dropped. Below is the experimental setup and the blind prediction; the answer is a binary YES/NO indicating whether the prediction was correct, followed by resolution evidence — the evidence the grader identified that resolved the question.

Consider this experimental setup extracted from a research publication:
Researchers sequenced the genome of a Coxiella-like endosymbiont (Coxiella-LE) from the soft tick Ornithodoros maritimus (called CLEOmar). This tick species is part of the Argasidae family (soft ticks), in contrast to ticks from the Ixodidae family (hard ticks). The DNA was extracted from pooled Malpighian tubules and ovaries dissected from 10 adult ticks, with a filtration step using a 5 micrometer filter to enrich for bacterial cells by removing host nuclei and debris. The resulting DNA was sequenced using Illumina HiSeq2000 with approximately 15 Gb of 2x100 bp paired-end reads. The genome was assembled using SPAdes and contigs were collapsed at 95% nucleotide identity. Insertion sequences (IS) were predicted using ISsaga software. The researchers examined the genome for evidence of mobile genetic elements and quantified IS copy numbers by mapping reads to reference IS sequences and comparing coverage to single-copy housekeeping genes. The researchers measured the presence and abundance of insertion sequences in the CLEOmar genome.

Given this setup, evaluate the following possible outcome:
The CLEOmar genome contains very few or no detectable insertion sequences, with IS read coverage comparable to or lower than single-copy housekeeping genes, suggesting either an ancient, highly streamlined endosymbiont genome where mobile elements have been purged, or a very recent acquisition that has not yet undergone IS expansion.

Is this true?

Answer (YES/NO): NO